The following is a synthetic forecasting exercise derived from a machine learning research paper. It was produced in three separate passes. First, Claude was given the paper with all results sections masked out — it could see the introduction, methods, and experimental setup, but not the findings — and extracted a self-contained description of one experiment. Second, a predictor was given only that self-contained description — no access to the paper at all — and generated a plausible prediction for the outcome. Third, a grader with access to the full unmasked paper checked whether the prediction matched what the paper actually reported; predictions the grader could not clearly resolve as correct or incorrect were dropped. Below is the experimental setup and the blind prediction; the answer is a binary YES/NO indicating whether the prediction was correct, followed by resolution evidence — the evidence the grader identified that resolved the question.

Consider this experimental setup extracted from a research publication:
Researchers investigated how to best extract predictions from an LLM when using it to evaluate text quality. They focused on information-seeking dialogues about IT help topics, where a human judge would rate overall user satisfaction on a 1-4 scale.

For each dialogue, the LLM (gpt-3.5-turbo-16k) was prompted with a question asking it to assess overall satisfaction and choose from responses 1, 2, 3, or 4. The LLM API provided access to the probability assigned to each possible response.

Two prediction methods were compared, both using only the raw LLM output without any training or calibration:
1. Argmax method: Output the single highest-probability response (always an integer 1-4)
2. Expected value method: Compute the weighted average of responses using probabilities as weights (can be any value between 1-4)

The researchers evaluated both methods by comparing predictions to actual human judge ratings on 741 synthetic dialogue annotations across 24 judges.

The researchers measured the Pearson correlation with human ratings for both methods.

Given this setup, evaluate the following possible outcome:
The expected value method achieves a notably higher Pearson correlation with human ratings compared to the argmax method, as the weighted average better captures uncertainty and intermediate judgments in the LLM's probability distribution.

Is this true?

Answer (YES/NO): NO